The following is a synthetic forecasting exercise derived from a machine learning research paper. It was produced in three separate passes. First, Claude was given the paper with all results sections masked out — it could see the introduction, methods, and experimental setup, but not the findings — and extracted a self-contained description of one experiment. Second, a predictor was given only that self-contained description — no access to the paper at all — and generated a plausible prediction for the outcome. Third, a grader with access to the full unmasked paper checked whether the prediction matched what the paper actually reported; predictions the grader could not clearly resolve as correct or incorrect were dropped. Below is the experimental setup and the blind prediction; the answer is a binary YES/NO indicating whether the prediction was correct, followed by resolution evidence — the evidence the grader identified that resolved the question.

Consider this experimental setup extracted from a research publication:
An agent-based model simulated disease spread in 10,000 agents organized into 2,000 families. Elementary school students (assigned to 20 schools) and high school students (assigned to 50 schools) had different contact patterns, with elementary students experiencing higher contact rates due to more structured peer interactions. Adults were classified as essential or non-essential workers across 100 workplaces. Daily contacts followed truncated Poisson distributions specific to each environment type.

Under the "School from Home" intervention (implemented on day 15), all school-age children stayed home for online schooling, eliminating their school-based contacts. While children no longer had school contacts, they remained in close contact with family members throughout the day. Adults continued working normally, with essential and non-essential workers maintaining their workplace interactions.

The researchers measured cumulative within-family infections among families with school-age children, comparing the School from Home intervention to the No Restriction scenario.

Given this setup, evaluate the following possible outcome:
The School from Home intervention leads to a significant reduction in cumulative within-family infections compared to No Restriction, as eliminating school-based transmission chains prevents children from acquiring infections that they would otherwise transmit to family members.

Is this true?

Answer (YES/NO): NO